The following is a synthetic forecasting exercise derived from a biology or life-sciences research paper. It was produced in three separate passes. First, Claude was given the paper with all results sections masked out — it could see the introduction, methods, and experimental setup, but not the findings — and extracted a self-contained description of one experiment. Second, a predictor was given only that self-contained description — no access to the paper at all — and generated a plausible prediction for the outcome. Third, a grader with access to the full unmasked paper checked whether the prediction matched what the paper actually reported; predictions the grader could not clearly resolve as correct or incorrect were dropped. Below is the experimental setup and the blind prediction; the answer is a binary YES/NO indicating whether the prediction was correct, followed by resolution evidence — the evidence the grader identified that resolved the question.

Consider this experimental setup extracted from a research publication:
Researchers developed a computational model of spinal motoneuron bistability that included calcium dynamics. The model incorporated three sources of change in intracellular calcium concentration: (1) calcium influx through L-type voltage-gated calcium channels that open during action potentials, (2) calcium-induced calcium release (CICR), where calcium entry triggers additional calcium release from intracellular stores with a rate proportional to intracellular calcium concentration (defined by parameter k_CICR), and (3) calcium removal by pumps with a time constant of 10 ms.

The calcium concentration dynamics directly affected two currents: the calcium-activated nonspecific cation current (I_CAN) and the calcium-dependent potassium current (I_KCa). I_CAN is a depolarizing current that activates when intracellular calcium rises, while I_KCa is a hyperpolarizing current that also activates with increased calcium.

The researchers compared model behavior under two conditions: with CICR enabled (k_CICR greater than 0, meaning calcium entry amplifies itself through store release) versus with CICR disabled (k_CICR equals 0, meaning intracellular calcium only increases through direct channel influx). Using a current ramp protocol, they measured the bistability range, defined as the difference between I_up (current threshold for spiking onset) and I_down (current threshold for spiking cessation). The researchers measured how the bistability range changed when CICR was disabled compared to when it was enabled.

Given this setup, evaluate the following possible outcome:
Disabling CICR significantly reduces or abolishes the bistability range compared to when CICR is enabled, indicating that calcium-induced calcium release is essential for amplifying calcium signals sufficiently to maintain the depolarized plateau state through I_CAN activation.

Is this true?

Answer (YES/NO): YES